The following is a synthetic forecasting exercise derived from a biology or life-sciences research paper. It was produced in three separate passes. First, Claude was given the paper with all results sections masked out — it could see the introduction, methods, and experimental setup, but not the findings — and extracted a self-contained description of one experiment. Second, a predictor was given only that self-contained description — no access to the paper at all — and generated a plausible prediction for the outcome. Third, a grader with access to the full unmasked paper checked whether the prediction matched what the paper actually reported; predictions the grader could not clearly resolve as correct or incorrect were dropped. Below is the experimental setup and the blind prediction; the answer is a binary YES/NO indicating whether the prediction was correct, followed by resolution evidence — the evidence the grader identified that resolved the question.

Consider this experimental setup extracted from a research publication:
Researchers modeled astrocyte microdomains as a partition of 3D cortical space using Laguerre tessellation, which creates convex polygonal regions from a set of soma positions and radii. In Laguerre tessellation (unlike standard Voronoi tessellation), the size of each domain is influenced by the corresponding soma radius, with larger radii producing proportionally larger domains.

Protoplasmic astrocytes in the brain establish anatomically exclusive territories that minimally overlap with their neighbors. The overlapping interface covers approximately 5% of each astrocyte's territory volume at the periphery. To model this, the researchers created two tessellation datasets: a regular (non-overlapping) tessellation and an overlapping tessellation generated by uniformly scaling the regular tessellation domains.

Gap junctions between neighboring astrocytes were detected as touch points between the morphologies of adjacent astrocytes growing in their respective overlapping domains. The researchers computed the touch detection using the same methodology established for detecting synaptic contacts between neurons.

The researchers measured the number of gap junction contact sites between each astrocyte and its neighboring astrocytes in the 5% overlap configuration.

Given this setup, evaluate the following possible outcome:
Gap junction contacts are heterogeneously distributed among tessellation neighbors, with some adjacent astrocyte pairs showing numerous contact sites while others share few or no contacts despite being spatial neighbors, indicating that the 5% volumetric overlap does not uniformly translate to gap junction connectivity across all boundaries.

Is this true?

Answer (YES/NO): YES